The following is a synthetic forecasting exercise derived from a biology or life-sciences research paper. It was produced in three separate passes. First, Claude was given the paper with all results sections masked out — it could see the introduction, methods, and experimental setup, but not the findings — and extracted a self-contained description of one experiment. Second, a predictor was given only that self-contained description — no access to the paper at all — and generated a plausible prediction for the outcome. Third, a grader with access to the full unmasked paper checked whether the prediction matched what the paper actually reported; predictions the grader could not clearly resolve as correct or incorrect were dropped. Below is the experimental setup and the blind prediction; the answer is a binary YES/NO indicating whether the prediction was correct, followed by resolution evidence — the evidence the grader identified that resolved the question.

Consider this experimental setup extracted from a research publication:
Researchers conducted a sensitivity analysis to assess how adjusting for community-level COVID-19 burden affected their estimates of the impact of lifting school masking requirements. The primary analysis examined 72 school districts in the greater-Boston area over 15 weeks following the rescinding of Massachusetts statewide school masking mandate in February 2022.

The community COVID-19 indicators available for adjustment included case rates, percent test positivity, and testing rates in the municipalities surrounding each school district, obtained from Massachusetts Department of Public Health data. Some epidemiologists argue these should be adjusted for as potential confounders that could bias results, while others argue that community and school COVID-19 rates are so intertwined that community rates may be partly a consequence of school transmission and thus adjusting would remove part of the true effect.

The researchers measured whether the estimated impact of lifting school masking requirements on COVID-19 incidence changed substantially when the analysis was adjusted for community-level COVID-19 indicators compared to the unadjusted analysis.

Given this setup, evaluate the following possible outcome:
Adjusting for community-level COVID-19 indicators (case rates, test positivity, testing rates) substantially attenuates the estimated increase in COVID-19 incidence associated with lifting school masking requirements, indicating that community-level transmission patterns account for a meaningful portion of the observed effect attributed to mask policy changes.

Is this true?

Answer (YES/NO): NO